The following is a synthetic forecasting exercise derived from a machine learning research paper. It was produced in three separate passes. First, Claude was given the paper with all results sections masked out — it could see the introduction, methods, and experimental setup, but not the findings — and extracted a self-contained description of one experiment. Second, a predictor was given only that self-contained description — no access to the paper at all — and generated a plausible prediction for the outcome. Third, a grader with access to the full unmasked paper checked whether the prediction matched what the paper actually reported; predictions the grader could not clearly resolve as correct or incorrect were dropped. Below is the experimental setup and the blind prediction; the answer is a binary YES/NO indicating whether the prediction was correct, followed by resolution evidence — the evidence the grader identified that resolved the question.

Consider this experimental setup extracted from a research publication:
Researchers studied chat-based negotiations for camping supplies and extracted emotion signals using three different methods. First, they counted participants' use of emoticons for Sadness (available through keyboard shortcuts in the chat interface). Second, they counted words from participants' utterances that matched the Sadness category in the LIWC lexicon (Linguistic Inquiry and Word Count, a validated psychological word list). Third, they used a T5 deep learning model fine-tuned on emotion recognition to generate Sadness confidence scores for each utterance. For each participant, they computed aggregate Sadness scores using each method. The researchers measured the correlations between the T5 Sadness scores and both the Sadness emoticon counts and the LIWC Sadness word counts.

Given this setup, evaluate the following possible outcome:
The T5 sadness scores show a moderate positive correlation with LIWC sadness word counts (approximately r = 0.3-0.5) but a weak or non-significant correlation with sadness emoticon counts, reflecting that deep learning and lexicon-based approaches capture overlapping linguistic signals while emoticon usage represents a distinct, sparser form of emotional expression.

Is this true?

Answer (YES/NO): NO